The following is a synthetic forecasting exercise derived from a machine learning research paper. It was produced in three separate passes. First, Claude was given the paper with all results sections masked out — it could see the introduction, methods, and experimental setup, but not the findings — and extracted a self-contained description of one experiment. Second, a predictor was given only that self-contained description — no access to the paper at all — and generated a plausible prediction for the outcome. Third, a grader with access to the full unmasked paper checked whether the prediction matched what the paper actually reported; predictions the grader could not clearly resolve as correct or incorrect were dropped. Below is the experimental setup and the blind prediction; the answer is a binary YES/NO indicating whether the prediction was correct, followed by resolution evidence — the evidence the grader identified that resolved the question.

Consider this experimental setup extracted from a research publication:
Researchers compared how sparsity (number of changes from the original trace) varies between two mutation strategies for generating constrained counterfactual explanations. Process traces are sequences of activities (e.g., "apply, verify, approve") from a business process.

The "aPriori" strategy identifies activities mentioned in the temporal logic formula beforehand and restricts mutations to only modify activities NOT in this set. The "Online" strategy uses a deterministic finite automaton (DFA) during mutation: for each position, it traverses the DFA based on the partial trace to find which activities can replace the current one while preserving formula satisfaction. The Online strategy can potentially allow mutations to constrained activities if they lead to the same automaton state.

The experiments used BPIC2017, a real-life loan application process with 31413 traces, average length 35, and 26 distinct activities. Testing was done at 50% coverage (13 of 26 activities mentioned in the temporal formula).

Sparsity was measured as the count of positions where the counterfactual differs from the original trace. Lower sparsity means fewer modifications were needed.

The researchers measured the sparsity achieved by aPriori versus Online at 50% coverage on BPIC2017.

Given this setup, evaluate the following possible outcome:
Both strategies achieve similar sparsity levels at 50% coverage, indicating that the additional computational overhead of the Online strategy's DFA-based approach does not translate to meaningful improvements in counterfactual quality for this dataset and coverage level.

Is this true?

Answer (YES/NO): NO